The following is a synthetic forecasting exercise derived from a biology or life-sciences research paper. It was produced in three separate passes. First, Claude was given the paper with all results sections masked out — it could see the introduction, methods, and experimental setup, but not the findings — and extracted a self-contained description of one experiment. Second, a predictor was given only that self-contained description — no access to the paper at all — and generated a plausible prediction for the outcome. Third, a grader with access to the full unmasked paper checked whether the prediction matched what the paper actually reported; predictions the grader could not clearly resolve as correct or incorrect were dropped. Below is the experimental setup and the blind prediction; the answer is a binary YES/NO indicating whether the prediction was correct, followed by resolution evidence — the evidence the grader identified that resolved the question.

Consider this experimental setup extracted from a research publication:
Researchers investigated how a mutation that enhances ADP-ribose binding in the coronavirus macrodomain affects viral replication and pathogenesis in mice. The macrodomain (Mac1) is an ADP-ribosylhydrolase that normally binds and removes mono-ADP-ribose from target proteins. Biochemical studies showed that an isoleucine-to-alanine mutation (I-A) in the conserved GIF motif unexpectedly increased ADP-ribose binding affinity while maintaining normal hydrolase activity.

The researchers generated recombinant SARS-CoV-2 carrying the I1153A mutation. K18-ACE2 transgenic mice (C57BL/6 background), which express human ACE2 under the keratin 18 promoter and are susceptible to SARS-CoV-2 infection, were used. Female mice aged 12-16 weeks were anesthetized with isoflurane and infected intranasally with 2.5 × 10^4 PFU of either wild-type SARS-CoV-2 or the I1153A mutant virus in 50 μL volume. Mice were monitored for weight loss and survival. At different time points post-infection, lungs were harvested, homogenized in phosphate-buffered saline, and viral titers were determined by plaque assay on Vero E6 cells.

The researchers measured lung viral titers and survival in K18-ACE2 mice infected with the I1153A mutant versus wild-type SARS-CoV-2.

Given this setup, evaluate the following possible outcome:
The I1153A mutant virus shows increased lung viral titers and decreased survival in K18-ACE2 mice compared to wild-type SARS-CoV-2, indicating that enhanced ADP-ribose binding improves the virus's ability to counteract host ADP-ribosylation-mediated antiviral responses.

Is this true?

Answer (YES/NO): NO